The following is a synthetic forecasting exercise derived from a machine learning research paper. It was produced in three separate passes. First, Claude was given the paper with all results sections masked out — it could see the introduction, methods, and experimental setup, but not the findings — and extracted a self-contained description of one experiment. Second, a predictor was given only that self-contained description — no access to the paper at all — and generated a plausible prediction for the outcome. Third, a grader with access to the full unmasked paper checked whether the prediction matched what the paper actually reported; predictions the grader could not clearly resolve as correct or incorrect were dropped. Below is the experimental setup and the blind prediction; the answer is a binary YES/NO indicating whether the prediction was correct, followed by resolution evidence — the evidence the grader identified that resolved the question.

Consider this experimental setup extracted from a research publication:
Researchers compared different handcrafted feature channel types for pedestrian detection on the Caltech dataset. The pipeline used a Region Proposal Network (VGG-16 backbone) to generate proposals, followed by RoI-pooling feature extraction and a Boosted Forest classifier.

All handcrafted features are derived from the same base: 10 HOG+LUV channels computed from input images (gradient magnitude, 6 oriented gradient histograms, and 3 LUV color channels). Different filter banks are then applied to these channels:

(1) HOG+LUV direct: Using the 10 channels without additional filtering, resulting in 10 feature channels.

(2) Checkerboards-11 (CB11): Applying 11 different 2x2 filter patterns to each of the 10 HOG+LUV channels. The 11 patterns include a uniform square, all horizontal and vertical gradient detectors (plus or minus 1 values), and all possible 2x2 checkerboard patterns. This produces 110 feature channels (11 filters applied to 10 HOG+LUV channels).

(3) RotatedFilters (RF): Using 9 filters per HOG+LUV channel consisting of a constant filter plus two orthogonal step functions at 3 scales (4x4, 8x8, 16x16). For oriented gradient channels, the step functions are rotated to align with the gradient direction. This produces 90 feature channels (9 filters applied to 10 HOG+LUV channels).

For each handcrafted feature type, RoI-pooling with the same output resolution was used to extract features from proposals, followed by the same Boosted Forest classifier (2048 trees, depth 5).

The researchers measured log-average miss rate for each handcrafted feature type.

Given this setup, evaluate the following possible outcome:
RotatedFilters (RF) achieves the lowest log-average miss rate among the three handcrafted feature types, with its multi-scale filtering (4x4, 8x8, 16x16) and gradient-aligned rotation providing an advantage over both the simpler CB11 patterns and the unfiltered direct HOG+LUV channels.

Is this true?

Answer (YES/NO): YES